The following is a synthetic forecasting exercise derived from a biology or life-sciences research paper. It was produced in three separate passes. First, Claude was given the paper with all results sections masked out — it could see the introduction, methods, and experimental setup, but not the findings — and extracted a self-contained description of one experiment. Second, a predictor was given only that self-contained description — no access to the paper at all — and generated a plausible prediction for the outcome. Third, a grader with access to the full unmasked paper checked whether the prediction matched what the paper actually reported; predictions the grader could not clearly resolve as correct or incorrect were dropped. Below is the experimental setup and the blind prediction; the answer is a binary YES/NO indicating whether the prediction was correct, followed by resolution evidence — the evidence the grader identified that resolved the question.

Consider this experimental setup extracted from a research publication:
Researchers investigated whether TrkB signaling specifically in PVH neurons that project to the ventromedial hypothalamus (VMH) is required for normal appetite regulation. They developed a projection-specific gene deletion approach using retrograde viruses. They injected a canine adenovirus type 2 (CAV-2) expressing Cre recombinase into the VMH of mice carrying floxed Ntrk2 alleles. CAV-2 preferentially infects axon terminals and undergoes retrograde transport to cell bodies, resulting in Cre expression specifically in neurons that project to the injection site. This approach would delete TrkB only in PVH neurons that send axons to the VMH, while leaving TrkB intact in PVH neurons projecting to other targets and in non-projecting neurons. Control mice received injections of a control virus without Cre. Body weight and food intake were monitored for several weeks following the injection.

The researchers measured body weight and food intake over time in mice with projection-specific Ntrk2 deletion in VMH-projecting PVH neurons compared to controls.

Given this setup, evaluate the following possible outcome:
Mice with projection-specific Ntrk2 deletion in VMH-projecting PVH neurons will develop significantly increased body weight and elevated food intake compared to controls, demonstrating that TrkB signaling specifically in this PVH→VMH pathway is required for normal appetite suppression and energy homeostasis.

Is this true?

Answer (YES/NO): YES